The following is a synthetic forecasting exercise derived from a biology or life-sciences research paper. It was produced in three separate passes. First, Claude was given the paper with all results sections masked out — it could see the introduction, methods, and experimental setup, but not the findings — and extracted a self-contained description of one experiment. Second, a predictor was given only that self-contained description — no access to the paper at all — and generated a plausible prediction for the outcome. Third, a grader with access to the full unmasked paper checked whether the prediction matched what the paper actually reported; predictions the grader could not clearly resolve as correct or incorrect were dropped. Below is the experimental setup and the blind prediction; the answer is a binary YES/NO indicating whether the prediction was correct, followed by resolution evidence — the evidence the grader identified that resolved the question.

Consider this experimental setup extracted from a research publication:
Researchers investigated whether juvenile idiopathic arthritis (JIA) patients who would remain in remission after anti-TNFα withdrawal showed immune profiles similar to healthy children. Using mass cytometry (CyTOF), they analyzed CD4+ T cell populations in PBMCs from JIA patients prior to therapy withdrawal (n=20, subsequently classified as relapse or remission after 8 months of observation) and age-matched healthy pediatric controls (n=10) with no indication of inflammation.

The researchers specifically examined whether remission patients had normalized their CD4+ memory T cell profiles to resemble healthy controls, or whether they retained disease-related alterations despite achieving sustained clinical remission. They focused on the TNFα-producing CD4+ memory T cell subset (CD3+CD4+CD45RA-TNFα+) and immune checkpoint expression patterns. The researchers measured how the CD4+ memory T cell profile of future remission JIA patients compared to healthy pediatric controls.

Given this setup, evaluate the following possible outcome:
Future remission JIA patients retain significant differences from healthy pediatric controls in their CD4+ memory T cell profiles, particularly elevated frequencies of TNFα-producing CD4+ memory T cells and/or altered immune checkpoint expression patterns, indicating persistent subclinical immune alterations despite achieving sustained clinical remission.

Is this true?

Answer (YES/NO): NO